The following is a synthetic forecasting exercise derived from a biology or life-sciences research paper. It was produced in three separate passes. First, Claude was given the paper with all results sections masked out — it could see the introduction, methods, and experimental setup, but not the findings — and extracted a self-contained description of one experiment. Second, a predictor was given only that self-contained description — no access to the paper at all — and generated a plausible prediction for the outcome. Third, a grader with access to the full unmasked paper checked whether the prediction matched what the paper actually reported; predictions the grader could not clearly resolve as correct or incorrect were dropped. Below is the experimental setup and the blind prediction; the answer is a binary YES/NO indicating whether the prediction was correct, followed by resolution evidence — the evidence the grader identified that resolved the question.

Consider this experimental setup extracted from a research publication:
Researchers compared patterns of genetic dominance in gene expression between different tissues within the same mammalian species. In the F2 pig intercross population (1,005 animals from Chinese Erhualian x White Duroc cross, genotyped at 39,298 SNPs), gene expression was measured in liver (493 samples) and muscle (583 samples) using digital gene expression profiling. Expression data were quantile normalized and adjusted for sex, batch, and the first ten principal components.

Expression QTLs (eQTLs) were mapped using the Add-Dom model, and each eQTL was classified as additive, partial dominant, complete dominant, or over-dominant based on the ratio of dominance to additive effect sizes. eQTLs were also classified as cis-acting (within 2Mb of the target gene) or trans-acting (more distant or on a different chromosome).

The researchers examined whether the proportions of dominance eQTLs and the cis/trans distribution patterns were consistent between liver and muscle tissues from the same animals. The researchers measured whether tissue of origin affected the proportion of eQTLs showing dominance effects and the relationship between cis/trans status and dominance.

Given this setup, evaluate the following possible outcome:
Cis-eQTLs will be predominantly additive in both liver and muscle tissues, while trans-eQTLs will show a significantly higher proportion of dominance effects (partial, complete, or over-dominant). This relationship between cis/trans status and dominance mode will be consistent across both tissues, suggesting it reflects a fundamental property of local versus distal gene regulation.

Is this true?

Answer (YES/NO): YES